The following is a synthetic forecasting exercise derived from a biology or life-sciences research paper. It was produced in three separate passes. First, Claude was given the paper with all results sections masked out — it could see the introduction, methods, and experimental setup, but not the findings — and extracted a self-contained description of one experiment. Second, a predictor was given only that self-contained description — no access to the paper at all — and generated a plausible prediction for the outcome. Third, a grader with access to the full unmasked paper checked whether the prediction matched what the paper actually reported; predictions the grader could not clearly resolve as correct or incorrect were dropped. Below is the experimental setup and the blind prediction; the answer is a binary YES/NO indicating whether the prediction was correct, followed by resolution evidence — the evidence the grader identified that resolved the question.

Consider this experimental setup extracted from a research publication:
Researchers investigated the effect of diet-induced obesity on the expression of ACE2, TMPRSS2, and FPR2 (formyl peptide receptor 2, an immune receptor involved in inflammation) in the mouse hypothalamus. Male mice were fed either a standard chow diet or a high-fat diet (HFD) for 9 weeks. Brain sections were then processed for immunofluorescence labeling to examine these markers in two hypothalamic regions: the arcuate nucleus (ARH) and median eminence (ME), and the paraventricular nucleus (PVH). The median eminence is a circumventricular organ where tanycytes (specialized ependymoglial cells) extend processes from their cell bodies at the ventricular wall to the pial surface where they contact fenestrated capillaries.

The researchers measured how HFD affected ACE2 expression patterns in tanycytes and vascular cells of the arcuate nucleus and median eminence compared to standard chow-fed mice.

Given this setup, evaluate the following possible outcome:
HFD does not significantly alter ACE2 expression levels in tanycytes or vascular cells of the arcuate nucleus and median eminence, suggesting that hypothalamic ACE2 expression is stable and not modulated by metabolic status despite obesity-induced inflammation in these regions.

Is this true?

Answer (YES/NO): NO